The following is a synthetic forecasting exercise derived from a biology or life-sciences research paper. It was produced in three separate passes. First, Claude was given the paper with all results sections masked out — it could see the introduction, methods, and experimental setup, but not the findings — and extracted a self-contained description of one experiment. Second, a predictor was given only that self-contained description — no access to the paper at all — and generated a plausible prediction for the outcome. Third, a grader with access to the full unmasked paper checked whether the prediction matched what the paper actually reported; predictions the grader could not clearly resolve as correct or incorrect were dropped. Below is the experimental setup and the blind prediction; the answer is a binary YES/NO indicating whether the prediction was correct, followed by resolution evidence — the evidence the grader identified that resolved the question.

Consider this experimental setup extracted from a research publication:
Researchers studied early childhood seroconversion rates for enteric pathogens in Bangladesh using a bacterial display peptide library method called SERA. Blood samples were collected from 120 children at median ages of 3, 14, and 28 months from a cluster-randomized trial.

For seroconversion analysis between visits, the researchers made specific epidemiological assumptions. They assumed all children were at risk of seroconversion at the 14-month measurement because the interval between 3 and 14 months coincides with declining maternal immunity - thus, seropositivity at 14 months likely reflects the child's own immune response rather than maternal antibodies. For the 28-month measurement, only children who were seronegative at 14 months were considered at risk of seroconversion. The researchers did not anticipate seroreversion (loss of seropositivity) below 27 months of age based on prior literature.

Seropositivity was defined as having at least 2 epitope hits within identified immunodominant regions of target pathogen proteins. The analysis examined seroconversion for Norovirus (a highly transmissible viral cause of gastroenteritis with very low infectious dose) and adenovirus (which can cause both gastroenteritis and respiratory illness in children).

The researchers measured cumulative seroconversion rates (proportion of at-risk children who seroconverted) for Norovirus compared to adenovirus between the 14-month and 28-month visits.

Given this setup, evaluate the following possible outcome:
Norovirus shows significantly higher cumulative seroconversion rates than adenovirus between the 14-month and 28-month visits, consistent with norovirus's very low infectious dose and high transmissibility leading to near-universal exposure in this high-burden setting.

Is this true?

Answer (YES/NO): NO